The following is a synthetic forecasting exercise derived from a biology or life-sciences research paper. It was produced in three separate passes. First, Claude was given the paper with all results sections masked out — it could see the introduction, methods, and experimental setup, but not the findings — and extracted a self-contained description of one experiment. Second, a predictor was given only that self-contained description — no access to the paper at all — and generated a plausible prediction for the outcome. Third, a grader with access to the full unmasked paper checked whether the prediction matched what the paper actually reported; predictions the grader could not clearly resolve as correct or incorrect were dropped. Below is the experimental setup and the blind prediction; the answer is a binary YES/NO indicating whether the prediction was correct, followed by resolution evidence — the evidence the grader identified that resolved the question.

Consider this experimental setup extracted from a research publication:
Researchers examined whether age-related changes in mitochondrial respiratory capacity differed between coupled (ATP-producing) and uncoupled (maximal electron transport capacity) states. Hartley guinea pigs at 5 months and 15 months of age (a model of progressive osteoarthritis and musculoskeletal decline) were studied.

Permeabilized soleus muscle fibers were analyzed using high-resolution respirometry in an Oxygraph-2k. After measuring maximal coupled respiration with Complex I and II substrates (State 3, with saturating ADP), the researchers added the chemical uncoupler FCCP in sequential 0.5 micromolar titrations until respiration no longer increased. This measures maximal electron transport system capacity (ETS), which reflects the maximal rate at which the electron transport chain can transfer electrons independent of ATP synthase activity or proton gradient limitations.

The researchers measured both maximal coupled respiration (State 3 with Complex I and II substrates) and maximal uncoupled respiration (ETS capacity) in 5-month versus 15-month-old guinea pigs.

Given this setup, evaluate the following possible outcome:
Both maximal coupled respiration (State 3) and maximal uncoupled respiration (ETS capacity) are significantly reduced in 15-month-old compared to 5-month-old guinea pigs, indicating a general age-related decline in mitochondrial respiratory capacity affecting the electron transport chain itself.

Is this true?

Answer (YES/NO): YES